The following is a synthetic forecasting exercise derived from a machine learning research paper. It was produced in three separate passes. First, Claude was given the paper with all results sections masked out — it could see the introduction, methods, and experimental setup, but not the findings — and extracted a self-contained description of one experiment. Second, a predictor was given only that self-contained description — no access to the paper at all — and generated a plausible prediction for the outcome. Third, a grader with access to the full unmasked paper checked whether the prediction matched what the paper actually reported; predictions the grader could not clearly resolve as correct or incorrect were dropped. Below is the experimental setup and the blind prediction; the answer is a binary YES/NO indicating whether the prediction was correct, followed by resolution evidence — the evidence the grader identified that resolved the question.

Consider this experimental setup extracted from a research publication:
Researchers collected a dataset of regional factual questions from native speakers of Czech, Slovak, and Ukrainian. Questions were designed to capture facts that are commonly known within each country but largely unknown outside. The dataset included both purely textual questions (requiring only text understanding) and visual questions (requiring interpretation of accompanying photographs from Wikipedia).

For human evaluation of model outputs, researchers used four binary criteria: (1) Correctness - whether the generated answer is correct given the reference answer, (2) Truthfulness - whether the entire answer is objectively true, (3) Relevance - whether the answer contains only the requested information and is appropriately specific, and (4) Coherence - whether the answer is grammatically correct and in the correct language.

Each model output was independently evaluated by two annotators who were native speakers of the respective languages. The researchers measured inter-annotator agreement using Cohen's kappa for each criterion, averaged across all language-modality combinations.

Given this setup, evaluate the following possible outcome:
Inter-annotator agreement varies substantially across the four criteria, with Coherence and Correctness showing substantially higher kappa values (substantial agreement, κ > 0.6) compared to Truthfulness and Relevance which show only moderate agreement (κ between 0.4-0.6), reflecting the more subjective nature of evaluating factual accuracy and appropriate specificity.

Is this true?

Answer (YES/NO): NO